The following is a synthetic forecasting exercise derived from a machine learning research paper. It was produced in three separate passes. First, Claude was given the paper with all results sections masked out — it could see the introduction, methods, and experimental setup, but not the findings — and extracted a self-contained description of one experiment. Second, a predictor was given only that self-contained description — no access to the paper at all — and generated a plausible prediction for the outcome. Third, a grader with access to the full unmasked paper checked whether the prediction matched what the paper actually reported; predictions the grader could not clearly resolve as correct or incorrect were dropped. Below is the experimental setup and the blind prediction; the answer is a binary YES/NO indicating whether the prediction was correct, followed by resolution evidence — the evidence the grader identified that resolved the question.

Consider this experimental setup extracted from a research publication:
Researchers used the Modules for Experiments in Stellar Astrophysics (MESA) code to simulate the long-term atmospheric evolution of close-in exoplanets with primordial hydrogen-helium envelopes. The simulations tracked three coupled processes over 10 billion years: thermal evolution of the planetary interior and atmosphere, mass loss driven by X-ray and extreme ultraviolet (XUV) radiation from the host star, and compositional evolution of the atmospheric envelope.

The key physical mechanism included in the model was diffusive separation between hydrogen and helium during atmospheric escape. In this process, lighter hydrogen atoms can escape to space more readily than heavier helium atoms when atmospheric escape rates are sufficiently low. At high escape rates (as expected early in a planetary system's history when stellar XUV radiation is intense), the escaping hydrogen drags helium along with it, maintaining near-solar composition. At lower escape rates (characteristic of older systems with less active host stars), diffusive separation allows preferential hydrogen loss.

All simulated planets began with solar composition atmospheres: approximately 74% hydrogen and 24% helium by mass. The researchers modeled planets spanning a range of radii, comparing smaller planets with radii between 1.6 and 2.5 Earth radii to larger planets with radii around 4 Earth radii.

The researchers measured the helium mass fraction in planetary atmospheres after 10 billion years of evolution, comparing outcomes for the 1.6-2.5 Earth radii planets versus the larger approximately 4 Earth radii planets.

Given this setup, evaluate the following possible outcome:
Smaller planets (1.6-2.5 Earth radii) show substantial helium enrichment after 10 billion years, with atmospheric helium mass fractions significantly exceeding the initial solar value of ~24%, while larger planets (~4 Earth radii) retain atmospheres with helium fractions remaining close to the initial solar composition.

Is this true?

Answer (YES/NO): YES